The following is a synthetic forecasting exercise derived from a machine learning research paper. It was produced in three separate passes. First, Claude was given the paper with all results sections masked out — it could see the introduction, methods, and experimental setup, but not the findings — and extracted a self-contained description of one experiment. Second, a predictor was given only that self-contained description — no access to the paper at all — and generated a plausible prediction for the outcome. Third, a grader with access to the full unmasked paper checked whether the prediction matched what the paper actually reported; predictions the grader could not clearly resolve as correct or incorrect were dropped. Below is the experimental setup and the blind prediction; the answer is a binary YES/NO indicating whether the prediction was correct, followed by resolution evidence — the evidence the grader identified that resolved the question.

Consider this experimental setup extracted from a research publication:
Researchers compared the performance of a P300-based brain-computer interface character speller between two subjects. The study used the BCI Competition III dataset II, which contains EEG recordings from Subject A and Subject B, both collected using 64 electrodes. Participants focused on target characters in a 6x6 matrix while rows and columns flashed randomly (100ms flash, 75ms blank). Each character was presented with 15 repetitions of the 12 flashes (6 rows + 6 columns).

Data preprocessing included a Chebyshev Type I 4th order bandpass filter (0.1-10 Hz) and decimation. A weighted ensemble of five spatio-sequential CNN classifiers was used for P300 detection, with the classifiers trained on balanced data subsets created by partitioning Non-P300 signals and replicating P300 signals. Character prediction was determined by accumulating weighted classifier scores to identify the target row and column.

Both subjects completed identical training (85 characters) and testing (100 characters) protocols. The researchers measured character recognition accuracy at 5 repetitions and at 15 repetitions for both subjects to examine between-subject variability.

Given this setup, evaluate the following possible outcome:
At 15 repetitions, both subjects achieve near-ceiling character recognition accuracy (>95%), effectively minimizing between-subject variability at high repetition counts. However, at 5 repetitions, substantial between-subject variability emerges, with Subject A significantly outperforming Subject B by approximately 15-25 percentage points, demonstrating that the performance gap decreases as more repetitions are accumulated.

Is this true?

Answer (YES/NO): NO